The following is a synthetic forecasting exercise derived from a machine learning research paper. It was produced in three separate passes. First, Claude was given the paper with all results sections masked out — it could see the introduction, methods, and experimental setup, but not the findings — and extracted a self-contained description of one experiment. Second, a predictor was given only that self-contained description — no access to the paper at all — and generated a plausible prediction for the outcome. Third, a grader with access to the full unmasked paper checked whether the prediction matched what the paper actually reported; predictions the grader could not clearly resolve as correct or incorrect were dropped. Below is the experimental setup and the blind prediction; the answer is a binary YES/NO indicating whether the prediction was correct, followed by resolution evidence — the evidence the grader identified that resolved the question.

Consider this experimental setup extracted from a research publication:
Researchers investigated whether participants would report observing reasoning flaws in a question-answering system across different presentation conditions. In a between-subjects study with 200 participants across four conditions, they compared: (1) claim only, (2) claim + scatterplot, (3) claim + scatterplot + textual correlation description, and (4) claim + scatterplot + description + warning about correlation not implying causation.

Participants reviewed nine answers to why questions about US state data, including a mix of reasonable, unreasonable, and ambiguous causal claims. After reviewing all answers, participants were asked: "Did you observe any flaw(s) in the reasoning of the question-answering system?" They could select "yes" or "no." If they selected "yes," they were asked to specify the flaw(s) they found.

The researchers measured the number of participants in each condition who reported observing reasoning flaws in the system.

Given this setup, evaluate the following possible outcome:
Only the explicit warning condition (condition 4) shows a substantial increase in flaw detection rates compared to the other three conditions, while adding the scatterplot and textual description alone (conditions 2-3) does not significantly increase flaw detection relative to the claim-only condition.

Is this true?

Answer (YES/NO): NO